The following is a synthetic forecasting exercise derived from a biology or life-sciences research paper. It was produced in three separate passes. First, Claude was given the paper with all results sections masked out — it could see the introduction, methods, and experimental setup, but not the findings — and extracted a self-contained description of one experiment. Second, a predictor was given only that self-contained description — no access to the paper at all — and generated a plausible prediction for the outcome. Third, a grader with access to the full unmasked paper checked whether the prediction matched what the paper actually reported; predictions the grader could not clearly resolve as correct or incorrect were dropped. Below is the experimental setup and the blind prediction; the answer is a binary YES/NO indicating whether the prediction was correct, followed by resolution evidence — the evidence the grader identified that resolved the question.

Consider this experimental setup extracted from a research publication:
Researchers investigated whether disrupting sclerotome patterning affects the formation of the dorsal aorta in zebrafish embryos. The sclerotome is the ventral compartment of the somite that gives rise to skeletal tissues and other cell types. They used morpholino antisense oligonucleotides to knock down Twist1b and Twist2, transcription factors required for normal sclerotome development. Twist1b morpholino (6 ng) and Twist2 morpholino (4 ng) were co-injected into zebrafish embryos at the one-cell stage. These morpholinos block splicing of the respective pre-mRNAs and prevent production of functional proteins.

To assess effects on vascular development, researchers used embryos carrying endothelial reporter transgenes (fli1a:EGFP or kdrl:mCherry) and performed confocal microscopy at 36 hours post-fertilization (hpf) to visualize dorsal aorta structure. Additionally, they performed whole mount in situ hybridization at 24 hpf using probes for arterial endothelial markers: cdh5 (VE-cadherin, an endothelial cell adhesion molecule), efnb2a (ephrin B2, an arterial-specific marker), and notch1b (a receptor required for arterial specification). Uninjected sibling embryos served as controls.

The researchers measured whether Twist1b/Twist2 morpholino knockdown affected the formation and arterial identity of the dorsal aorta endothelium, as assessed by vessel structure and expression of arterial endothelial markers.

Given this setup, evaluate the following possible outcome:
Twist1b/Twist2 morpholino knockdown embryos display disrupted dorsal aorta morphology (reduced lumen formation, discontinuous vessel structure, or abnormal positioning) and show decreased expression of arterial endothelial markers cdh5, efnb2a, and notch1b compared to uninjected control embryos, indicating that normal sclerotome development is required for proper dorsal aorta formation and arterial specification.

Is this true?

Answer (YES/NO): NO